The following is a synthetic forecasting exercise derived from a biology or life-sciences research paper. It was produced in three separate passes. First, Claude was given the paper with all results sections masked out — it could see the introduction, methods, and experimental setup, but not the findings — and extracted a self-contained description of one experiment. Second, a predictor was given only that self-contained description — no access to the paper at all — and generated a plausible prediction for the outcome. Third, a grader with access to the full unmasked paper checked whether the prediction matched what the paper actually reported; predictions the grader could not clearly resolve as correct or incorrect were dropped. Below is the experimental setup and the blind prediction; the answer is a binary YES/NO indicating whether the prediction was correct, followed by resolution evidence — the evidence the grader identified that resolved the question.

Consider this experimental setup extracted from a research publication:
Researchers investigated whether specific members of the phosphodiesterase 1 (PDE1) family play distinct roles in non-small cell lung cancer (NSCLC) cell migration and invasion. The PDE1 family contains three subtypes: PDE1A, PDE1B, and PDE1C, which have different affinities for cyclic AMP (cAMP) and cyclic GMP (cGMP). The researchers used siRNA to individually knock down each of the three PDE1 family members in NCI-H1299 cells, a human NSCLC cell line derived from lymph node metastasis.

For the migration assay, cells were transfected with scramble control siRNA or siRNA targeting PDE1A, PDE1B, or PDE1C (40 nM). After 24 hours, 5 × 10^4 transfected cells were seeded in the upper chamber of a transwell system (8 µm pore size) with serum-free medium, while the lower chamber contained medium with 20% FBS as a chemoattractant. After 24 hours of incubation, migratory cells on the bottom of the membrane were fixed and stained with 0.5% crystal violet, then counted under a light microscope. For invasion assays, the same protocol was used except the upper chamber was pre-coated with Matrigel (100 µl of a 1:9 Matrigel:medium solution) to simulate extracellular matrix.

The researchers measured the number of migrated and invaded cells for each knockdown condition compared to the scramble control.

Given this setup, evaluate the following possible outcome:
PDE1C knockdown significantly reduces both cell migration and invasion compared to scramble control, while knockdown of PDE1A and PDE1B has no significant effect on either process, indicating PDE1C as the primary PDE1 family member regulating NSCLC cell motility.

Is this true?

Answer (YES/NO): NO